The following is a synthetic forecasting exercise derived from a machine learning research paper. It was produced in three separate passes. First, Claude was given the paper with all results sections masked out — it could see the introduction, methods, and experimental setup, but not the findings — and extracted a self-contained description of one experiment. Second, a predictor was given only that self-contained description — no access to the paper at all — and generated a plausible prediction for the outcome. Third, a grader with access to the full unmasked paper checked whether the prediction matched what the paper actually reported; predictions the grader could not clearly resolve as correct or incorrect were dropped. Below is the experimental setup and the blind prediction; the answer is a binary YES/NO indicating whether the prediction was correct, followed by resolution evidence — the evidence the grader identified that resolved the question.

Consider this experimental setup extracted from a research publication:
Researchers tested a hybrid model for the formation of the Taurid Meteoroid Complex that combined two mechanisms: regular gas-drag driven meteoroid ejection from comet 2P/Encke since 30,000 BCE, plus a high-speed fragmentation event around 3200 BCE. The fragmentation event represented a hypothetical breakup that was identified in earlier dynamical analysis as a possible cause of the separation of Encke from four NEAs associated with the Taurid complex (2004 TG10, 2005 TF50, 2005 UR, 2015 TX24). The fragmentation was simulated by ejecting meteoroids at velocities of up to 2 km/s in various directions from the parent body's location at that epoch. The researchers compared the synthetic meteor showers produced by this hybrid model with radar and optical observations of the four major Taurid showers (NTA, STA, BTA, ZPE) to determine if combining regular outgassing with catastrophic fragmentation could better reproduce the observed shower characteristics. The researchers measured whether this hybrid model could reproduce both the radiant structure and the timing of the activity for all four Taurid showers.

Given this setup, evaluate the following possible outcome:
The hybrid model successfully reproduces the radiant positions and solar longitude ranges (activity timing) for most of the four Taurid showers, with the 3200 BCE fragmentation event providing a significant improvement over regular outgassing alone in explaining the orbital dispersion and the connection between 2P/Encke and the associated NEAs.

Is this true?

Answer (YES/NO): NO